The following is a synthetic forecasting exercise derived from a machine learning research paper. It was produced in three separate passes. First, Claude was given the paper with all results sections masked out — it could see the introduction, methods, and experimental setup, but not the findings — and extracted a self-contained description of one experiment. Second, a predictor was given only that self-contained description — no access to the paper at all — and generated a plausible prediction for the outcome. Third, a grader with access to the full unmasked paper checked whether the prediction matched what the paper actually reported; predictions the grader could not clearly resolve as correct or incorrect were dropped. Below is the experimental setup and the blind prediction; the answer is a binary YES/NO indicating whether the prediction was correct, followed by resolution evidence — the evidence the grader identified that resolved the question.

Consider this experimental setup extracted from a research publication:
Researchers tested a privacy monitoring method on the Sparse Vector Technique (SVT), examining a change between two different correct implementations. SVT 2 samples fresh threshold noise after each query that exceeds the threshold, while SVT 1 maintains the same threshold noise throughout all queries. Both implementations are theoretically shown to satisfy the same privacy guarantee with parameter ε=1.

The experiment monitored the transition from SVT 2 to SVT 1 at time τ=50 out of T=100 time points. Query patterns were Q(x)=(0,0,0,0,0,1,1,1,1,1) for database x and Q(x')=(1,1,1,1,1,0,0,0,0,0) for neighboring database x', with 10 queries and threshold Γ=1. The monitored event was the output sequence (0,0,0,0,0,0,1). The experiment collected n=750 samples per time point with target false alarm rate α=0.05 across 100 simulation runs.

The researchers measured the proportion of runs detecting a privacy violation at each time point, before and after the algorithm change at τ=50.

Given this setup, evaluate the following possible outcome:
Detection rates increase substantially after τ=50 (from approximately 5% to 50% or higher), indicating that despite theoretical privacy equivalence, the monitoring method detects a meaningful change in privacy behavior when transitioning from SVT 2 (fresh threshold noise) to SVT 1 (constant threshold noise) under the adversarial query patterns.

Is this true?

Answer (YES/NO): NO